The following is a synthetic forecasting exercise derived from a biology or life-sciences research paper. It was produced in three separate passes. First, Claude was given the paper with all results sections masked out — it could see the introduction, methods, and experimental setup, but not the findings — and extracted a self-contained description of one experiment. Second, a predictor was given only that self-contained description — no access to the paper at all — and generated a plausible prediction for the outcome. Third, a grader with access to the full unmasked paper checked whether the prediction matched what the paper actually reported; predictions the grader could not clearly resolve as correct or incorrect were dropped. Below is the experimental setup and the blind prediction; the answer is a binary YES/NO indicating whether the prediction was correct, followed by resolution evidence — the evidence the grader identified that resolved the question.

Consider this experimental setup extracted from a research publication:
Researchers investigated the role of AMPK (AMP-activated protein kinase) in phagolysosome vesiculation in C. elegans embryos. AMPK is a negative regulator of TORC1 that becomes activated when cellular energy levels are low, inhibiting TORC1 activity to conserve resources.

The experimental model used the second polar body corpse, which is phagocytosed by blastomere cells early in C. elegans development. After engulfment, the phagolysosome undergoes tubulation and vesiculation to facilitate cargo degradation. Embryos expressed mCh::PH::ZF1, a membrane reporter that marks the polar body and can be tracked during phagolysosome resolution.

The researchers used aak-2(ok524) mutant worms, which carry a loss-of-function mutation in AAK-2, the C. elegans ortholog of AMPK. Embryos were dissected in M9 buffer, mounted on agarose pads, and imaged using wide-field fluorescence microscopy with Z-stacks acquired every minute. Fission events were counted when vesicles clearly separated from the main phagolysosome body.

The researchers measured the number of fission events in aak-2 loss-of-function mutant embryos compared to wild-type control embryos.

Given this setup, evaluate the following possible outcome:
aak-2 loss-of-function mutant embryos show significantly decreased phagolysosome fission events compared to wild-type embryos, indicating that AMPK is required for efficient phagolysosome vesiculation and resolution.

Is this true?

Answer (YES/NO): NO